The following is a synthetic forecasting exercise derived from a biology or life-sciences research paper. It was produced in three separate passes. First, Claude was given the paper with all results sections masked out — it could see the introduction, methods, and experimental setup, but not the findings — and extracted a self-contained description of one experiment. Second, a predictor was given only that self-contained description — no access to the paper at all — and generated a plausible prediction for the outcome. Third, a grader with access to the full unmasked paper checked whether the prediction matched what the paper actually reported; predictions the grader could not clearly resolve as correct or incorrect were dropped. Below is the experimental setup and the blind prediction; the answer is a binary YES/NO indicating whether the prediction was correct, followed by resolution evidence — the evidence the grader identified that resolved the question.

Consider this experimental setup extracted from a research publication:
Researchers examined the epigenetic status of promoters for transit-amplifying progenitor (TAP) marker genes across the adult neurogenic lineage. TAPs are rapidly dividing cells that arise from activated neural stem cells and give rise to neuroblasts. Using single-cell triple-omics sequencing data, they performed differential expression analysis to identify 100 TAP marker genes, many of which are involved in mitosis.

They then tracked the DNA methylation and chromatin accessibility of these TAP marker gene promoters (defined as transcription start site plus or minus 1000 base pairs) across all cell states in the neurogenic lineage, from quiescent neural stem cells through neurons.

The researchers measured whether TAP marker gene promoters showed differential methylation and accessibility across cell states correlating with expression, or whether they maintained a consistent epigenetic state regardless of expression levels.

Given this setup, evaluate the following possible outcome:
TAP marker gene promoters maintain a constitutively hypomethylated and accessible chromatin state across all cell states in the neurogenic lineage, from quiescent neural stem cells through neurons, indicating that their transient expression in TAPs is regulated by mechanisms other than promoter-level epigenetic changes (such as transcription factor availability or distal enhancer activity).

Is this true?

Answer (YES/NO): YES